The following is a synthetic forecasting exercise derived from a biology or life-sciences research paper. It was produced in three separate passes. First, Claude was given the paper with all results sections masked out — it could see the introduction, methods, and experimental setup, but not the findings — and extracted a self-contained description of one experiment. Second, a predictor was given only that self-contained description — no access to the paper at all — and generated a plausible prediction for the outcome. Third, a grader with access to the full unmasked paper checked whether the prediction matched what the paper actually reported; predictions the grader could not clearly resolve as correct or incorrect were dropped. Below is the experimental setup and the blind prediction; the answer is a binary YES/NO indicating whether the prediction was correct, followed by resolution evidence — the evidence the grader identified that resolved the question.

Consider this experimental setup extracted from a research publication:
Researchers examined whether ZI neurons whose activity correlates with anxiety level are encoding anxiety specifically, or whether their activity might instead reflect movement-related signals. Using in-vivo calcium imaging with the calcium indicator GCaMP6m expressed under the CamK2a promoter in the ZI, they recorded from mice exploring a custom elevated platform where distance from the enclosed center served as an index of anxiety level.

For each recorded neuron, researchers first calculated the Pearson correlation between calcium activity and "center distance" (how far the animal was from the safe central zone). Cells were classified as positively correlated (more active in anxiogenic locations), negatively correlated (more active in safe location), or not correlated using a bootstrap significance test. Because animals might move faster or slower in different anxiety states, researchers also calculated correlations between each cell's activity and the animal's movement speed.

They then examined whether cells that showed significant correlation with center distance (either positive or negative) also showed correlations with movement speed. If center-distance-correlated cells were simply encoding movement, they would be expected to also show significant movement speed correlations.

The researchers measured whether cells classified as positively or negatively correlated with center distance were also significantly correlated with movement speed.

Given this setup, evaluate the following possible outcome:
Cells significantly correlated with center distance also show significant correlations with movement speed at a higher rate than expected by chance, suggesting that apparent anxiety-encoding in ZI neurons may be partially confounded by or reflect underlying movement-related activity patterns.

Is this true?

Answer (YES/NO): NO